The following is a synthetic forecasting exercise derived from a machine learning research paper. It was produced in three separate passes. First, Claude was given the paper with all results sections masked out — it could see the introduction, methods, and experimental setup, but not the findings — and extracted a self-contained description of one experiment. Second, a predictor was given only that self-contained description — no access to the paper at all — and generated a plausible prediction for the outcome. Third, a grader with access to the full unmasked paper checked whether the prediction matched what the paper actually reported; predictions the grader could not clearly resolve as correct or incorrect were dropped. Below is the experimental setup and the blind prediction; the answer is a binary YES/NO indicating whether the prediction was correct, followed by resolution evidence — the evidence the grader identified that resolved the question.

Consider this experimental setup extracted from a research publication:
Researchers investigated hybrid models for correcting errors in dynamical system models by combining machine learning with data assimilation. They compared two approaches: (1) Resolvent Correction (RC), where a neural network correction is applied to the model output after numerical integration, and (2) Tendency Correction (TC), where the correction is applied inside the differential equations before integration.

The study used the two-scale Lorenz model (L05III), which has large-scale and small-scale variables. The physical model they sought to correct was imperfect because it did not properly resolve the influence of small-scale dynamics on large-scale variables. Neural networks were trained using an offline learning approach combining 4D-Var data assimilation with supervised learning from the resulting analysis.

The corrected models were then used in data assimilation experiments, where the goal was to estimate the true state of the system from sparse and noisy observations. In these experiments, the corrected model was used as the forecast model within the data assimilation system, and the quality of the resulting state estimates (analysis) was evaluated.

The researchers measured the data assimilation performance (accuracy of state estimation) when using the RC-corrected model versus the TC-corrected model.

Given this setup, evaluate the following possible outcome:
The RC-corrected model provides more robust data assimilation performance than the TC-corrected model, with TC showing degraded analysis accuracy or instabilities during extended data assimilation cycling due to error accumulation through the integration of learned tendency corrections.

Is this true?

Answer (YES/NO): NO